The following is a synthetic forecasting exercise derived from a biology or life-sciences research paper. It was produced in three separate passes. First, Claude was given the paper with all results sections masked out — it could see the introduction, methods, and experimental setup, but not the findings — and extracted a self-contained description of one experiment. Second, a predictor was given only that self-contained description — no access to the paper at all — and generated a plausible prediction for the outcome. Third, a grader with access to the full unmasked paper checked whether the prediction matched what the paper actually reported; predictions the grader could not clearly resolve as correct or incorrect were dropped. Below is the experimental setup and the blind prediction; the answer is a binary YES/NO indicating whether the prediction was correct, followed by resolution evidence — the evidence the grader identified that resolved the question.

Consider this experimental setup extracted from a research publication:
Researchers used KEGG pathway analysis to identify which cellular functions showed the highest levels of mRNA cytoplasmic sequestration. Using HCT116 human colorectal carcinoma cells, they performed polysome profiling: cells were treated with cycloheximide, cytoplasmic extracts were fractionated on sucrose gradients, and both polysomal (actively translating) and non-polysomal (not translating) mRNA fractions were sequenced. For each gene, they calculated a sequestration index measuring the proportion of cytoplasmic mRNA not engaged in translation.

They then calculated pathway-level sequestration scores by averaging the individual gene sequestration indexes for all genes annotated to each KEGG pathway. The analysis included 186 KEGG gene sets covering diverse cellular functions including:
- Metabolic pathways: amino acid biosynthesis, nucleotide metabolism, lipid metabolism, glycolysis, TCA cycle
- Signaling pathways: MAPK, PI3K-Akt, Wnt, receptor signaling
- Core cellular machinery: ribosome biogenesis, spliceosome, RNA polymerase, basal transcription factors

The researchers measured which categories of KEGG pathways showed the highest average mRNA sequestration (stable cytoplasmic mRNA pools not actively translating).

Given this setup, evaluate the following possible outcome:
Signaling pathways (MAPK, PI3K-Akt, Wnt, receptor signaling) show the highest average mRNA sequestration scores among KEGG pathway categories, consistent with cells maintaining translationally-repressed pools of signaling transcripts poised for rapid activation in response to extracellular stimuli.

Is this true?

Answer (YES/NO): NO